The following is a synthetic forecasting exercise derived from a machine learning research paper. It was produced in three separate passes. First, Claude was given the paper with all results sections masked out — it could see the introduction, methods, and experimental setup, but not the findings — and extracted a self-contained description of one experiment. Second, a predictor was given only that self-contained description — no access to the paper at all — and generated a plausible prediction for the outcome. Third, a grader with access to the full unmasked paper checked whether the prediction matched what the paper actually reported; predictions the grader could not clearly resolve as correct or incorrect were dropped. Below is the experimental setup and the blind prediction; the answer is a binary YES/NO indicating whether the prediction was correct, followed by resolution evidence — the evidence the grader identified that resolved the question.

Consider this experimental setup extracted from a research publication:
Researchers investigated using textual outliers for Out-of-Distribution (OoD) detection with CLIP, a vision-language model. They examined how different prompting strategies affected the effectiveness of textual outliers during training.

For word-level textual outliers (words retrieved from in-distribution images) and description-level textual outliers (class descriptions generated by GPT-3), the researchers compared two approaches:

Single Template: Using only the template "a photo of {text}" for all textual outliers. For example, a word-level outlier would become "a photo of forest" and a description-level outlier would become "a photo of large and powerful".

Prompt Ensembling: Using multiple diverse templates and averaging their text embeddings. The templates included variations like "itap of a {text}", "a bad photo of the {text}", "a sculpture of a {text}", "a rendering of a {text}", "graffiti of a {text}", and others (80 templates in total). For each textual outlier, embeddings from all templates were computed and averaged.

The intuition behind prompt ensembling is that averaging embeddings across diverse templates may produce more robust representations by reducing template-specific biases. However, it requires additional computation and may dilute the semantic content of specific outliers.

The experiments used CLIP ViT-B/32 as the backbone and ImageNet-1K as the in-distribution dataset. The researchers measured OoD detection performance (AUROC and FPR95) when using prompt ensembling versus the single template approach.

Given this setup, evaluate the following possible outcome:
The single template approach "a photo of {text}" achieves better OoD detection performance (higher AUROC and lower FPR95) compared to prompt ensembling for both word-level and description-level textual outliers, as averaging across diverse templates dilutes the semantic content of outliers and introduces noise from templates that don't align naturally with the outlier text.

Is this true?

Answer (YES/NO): NO